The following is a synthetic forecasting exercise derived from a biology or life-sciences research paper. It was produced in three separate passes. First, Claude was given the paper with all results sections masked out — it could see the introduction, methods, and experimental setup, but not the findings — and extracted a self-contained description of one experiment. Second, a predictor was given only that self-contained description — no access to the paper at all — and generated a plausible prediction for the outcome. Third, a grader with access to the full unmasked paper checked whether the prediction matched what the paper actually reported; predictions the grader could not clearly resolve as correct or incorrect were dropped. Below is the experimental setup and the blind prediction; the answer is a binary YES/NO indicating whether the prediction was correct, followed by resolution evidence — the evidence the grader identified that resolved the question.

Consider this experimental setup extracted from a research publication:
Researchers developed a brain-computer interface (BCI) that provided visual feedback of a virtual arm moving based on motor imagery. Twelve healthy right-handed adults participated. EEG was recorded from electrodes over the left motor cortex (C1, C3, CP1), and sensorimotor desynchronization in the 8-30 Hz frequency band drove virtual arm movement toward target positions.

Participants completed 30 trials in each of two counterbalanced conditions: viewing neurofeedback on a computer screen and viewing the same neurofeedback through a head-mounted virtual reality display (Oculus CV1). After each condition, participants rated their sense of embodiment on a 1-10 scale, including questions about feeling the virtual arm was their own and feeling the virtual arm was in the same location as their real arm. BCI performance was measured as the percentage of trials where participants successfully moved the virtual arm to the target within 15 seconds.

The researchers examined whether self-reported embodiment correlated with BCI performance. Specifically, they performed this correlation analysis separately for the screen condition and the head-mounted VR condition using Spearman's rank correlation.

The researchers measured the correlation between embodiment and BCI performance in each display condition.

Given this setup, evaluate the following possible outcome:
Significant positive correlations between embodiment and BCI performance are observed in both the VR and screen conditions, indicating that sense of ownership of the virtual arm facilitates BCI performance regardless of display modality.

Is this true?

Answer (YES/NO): NO